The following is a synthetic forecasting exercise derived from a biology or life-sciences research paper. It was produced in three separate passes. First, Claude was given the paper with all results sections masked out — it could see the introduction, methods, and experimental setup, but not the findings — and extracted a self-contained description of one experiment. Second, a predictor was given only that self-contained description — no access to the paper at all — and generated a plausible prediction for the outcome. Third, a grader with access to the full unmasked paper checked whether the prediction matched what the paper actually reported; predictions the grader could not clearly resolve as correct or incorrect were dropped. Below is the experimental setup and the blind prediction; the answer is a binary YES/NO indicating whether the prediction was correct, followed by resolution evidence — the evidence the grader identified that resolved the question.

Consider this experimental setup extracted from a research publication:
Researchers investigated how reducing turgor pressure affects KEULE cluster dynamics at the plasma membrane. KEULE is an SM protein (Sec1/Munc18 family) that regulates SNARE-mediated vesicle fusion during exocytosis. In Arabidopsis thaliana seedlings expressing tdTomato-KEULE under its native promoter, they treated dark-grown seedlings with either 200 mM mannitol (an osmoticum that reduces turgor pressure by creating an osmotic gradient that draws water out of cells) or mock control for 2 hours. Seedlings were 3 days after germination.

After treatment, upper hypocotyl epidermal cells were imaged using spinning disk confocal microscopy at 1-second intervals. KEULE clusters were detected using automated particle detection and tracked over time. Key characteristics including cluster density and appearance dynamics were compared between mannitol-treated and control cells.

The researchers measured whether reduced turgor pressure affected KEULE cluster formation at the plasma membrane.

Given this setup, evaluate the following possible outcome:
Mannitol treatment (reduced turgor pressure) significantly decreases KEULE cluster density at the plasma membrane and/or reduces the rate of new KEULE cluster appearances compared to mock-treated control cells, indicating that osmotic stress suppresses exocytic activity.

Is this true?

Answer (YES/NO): NO